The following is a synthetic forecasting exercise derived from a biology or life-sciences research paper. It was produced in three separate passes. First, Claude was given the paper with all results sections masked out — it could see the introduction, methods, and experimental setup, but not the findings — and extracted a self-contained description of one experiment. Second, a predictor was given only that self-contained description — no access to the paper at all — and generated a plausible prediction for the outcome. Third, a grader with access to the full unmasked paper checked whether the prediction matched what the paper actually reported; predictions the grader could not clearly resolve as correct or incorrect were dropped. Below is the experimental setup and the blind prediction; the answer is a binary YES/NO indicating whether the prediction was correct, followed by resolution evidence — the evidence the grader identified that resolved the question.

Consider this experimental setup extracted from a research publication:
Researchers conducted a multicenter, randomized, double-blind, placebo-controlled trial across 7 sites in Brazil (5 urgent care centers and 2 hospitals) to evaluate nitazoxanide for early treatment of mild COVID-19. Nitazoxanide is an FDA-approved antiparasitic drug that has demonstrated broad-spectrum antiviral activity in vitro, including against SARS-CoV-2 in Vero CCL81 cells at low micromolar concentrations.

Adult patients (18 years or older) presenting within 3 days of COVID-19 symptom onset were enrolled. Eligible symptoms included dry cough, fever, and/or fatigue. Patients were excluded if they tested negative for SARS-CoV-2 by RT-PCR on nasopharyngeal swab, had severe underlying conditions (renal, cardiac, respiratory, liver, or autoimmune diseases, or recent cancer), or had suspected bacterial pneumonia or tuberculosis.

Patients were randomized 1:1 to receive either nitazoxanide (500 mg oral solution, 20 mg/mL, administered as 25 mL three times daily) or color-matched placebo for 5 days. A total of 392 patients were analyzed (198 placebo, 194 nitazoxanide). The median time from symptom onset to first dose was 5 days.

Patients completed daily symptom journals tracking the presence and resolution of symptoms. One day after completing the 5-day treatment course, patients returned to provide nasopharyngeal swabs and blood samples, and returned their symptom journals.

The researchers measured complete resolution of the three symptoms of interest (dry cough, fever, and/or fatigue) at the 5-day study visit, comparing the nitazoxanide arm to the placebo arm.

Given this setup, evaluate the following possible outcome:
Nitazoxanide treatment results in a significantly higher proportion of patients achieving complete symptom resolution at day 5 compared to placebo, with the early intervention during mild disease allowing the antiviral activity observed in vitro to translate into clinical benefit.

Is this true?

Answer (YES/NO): NO